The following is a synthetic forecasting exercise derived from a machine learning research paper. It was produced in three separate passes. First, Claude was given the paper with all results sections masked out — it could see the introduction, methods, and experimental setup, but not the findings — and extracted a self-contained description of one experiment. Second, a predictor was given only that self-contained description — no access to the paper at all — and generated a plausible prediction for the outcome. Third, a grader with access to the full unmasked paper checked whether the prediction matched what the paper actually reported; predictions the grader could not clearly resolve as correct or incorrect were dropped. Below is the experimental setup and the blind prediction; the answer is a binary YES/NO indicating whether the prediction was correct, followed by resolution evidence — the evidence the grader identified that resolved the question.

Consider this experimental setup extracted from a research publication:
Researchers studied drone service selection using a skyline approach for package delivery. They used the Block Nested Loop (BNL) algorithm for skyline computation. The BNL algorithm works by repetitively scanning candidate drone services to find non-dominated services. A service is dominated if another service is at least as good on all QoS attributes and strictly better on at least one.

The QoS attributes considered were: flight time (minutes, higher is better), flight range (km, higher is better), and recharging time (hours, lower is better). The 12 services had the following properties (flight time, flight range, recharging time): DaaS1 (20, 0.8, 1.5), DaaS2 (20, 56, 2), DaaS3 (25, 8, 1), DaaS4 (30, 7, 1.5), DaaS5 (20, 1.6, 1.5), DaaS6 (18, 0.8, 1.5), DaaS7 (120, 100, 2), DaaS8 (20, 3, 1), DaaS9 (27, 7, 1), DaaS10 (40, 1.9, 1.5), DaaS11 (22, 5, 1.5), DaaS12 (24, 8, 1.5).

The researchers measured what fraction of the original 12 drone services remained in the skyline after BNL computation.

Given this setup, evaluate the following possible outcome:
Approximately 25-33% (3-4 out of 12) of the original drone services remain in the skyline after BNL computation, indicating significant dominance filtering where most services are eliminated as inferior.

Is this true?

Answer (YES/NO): NO